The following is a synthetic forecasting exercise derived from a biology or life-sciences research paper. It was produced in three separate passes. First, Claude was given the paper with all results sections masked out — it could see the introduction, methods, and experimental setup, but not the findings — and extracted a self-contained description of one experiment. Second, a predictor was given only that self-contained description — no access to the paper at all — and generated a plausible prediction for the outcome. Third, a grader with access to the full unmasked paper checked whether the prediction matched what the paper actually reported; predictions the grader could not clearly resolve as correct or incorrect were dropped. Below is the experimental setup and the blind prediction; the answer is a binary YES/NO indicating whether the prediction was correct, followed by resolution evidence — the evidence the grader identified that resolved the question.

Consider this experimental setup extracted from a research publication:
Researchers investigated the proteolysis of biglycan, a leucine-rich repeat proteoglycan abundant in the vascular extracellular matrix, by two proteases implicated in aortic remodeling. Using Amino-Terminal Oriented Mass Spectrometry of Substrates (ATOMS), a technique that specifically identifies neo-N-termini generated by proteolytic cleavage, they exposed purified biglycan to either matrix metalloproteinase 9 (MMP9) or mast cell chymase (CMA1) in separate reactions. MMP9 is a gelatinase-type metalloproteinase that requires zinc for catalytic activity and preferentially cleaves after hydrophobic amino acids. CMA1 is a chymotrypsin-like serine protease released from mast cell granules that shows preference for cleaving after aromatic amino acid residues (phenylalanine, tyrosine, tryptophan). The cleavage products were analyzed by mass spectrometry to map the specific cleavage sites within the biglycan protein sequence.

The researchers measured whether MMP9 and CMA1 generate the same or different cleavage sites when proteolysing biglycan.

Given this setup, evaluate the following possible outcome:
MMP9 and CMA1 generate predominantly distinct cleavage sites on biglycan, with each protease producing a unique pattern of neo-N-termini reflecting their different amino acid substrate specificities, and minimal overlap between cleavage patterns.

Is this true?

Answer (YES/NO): YES